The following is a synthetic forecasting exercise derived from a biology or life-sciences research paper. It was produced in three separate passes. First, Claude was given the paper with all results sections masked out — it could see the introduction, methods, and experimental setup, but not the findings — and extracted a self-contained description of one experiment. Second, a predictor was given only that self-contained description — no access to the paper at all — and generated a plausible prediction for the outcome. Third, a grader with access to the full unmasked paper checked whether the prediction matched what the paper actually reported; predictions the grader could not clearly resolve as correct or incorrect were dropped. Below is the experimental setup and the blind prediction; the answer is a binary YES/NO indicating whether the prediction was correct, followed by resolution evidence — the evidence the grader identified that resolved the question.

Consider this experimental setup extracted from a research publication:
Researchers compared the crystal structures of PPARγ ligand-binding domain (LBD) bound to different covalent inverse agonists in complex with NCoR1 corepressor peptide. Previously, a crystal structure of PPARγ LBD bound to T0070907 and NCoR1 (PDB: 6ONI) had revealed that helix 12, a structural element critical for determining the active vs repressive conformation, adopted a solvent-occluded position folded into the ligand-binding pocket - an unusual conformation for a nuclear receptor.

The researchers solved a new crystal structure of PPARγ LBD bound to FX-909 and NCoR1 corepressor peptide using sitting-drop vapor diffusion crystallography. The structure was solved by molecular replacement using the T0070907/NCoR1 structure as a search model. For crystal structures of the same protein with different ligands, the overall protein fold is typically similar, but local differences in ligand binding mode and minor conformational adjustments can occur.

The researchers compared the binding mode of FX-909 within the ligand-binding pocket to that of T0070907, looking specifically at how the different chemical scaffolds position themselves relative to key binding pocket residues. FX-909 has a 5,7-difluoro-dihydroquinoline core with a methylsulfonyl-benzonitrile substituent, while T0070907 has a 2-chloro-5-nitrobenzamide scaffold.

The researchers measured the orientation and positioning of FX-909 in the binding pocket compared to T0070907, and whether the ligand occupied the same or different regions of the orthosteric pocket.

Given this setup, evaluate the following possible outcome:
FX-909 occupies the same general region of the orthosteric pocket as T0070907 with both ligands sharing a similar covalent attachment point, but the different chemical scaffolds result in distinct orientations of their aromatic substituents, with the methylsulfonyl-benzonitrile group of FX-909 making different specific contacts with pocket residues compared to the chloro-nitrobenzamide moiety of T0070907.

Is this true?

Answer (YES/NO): YES